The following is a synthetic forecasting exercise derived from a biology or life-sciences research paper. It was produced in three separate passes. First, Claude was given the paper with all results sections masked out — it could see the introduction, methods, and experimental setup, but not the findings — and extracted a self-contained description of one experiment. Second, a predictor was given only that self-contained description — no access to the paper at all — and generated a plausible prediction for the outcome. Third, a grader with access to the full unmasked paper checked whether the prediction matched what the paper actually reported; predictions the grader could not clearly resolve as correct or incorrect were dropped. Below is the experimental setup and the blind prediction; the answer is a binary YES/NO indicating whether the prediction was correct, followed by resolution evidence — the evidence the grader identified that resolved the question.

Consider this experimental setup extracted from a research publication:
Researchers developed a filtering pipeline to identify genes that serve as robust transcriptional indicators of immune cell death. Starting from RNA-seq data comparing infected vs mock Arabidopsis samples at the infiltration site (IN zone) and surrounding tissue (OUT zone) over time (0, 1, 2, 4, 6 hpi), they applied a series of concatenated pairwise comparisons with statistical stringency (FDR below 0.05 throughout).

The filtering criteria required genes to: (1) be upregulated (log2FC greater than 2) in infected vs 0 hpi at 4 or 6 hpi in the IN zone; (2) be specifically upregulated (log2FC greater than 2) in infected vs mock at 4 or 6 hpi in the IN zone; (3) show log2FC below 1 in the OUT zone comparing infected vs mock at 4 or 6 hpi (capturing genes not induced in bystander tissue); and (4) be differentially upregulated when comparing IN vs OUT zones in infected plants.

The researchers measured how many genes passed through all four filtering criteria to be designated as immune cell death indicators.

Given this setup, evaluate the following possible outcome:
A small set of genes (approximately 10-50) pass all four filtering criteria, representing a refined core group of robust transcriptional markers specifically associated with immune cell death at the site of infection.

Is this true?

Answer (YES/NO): YES